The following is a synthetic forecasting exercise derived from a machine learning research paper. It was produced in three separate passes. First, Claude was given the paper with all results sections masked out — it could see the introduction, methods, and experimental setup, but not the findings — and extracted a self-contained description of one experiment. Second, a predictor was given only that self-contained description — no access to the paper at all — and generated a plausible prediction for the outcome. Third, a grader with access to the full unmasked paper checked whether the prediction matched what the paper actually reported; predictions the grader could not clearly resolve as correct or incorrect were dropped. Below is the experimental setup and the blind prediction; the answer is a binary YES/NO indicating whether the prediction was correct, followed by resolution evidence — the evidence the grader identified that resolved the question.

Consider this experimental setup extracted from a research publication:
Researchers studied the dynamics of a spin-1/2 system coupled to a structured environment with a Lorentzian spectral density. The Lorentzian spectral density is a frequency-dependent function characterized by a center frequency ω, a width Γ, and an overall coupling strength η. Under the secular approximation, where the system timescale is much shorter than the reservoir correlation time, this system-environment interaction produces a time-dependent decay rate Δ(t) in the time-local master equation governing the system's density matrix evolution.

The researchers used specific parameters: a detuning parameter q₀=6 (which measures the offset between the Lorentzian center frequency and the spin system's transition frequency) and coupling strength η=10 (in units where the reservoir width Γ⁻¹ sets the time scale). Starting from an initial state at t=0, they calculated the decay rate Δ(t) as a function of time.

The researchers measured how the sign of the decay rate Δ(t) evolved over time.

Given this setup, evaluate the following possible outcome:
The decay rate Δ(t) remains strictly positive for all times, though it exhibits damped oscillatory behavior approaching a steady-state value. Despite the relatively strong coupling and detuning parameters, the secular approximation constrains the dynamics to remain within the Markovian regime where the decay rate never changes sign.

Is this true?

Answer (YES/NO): NO